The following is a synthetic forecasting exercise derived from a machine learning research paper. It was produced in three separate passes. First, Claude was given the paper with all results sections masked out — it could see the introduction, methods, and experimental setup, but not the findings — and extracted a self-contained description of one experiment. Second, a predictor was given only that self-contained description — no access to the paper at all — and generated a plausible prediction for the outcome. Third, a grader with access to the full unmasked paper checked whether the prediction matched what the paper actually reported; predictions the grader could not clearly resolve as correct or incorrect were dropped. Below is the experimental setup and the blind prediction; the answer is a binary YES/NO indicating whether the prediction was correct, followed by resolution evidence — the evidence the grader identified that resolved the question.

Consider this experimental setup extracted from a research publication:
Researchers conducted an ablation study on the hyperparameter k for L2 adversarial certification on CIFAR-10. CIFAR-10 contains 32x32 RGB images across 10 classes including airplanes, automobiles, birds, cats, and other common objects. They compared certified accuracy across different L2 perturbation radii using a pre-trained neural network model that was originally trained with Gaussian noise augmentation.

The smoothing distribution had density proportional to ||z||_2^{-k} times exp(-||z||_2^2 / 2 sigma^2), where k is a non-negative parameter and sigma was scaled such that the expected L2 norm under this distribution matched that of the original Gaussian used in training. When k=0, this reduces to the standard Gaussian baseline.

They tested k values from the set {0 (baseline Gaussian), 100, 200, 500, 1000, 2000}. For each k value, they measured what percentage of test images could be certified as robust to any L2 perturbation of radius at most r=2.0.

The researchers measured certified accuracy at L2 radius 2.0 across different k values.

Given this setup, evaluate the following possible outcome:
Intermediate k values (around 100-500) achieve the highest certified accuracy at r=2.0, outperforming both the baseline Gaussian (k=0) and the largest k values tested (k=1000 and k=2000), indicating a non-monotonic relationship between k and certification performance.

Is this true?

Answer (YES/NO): NO